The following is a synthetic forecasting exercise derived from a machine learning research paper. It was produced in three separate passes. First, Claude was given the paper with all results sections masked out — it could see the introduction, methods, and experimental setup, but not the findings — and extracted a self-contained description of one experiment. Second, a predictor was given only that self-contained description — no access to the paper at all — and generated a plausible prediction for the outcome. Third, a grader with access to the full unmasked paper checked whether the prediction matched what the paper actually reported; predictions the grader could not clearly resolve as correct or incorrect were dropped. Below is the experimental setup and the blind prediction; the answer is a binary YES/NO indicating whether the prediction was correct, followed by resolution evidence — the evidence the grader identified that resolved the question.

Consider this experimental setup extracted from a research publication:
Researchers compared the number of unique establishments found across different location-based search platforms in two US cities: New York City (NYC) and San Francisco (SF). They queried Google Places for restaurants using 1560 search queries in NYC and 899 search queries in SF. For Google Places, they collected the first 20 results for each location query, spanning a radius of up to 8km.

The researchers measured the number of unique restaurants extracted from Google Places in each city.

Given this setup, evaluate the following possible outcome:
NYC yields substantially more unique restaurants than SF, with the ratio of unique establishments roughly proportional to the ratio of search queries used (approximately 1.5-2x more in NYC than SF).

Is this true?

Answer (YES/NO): NO